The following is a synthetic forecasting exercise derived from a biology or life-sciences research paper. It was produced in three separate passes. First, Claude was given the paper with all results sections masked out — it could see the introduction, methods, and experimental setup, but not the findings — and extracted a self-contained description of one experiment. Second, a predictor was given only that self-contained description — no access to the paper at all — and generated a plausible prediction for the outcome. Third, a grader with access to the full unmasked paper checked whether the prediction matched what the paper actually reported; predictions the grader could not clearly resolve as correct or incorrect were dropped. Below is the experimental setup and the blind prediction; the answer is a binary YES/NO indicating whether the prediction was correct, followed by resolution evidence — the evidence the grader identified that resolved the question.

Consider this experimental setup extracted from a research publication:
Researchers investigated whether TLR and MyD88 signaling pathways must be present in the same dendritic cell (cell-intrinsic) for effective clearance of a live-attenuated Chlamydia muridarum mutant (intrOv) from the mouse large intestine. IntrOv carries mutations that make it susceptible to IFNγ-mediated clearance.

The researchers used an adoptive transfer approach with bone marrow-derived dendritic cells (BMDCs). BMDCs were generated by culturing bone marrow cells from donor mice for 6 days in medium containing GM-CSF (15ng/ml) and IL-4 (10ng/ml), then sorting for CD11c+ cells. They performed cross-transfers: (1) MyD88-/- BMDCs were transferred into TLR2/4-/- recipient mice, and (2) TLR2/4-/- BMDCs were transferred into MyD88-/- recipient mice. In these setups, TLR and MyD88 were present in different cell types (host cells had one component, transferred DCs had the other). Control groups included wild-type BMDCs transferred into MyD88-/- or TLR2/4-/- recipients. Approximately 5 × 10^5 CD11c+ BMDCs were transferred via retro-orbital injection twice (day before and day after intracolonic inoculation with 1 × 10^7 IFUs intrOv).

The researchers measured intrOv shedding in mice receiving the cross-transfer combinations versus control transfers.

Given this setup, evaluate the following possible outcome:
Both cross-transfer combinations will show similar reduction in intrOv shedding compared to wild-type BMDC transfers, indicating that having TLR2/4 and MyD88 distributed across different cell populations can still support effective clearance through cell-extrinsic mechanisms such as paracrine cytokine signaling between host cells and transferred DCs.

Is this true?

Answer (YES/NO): NO